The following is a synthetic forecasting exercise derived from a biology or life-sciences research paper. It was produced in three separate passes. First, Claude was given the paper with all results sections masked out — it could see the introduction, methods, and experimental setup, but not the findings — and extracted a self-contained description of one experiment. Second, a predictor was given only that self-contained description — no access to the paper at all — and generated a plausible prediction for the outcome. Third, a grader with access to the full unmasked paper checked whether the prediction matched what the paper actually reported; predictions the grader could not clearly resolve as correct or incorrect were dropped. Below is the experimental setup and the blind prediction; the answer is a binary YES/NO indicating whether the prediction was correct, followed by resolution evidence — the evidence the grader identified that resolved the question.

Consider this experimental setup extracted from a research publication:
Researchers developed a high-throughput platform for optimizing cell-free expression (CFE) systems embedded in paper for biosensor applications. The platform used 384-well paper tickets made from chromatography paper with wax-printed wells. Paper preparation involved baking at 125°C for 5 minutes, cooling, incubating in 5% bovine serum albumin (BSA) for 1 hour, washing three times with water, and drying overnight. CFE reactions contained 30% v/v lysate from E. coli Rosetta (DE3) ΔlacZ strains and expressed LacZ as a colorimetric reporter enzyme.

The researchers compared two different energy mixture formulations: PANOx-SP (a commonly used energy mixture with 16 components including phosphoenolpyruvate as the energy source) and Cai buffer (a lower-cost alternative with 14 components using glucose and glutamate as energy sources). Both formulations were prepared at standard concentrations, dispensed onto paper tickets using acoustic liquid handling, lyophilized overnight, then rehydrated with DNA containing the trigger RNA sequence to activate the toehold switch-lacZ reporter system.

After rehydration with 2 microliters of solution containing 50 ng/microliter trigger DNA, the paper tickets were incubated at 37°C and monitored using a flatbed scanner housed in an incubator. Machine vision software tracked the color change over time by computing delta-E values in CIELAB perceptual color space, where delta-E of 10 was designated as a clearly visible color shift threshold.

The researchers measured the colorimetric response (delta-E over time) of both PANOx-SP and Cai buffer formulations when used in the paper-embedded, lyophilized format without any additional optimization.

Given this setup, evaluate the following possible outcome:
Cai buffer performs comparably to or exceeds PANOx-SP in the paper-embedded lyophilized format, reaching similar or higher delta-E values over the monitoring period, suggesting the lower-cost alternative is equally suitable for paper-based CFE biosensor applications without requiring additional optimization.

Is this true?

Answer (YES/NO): NO